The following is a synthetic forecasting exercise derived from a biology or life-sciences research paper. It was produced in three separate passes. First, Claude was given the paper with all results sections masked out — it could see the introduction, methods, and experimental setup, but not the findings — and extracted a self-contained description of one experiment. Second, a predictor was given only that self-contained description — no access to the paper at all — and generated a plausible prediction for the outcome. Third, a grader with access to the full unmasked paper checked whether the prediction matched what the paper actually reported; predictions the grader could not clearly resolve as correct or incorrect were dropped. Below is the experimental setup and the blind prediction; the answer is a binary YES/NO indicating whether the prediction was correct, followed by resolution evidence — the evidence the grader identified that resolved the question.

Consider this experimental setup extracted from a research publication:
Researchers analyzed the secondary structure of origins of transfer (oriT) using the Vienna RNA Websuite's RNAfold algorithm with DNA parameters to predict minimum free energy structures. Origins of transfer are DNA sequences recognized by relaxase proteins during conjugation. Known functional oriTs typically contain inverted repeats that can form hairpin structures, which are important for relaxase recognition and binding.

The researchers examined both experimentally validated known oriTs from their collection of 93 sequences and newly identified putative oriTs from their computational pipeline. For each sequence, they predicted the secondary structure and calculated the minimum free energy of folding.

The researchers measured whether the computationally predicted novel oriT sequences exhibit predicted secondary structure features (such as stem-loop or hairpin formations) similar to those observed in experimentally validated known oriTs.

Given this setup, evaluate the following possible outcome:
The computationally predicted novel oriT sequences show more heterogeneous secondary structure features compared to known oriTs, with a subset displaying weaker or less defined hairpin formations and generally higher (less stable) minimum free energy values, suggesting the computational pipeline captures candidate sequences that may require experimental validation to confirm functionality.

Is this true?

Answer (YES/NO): NO